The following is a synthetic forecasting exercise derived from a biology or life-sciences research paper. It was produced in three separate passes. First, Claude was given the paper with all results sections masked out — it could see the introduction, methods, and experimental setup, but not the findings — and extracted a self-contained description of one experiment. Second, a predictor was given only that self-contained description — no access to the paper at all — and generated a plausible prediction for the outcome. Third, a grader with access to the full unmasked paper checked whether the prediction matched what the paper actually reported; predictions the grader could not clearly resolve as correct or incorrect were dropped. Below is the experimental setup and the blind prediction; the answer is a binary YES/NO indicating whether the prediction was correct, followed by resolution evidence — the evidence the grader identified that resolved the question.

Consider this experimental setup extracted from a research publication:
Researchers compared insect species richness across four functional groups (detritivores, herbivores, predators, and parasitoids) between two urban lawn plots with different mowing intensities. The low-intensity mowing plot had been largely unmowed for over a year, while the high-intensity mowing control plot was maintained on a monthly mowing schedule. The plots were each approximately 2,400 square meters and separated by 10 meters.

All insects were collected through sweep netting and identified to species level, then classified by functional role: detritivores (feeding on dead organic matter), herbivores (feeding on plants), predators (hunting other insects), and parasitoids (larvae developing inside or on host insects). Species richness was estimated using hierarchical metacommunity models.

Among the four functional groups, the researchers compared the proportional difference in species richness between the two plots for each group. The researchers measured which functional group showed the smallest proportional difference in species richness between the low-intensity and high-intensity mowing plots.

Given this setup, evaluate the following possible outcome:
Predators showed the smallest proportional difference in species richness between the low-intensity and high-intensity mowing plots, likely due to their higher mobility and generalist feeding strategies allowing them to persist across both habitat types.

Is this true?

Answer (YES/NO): YES